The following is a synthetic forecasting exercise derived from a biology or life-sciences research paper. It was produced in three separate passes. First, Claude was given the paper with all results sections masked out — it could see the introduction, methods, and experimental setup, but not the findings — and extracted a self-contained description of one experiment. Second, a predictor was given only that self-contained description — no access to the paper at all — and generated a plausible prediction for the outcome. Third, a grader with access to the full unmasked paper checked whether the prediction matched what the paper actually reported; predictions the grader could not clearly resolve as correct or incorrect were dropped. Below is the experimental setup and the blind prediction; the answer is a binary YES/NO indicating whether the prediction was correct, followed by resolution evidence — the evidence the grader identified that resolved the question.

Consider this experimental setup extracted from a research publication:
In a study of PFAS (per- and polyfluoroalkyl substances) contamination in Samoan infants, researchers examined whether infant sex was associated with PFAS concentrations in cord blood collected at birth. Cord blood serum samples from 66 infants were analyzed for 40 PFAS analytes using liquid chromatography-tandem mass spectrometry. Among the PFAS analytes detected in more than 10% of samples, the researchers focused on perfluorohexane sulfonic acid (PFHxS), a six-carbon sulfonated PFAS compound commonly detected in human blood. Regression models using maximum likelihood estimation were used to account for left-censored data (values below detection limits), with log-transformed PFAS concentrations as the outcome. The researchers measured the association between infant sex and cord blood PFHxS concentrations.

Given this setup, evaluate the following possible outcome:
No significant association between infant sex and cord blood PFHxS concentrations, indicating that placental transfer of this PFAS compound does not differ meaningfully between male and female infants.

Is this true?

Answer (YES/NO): NO